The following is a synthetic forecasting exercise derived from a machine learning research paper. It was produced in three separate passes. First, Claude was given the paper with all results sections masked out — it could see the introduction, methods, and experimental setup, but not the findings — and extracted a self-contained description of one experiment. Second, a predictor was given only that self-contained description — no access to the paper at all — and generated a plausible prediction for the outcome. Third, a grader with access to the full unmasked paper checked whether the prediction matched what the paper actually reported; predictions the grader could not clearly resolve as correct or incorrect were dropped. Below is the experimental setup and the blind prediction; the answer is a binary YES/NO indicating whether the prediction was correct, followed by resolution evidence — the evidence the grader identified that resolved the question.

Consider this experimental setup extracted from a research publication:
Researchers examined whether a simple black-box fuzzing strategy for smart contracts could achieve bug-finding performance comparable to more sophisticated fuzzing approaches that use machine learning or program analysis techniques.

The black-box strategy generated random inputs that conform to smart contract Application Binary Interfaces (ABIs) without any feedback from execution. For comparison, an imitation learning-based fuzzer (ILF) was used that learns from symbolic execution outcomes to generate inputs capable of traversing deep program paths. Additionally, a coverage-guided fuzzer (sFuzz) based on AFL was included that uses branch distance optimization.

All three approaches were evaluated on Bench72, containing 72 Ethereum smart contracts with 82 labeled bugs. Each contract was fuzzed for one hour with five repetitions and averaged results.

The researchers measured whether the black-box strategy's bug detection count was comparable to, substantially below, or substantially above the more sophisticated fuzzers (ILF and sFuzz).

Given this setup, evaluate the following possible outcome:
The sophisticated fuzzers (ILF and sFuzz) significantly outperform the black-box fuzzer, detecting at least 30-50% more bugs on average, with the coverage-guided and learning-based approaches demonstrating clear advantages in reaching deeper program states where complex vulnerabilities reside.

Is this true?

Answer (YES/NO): NO